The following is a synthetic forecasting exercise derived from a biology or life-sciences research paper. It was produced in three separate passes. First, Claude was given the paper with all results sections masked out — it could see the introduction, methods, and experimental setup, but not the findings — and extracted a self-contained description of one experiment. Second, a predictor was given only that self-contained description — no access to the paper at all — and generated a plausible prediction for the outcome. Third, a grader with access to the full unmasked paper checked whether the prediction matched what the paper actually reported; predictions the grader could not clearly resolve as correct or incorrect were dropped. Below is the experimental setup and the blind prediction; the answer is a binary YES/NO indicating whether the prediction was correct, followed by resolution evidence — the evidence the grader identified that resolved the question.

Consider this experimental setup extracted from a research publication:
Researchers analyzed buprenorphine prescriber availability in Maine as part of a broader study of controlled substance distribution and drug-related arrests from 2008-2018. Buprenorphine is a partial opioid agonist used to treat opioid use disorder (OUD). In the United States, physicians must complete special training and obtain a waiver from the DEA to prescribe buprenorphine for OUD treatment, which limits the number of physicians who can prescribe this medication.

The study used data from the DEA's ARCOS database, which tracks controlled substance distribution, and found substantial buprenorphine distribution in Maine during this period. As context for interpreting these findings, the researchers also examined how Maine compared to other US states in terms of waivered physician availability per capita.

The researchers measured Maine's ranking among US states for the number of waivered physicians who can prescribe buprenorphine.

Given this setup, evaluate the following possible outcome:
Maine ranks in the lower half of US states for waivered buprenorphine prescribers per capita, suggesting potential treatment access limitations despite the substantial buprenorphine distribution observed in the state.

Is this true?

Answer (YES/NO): NO